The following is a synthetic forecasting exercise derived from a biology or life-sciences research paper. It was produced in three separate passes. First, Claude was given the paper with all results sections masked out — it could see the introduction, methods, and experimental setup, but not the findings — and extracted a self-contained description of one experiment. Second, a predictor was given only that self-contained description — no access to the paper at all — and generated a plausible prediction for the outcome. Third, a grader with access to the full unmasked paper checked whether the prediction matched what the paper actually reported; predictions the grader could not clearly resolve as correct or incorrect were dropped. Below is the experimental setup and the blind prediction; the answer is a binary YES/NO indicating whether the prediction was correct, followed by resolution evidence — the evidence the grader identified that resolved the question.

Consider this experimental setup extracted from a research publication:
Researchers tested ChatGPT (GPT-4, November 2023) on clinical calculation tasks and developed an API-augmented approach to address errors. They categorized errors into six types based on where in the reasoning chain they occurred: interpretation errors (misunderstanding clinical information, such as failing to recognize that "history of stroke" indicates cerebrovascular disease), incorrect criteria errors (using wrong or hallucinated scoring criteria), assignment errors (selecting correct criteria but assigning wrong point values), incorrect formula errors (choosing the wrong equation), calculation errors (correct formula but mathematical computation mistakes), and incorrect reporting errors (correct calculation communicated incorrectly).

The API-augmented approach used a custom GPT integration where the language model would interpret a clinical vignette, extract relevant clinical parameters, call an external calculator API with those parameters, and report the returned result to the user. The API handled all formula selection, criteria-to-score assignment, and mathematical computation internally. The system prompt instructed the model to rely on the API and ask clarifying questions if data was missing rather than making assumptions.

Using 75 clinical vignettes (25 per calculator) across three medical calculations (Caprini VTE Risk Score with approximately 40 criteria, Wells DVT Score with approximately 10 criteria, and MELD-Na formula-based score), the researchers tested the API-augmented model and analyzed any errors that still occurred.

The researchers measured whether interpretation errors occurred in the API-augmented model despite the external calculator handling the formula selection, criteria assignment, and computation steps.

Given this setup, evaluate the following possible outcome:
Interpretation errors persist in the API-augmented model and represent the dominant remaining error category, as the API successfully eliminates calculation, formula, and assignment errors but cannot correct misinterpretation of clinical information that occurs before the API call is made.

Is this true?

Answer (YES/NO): YES